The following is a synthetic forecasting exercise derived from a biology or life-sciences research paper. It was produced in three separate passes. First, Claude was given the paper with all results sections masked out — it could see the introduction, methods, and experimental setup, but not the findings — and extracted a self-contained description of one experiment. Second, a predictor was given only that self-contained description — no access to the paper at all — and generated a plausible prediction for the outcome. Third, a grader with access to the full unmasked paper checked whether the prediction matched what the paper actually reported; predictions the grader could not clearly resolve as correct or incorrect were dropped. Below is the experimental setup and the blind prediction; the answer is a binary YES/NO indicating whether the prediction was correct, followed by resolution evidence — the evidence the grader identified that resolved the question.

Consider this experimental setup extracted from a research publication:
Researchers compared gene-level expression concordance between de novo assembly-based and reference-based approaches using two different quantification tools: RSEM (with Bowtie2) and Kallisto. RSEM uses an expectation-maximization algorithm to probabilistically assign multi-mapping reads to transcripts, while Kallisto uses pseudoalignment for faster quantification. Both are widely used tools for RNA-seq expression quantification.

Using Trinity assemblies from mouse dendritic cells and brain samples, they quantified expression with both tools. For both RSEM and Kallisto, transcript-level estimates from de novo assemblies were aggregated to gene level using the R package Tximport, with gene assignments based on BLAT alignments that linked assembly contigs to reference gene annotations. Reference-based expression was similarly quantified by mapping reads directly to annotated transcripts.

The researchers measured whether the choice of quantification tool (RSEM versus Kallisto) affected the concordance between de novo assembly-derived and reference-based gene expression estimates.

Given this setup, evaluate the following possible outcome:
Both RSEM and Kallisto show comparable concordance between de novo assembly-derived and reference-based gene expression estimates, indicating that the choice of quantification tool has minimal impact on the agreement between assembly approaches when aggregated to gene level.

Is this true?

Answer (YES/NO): YES